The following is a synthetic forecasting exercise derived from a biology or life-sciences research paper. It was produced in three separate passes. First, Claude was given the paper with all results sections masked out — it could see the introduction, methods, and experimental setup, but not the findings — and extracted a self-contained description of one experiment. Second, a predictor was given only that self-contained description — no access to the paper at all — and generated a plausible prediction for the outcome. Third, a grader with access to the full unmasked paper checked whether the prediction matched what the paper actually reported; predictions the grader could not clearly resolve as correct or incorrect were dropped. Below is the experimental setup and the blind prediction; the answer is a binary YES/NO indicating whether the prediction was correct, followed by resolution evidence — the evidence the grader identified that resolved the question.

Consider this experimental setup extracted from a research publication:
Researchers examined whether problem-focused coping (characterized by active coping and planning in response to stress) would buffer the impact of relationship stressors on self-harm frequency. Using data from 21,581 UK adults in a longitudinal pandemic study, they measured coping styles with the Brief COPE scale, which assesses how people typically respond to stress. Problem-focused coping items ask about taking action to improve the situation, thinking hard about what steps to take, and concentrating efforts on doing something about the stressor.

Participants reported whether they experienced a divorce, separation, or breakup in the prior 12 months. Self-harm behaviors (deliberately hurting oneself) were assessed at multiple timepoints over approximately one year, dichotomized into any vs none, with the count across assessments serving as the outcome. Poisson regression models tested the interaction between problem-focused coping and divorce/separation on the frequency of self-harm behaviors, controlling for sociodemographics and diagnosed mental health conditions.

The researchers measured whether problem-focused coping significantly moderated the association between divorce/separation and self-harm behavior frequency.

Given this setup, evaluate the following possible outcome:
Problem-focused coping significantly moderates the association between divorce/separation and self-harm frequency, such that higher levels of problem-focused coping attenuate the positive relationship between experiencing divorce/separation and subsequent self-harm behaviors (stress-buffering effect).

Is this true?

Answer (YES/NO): YES